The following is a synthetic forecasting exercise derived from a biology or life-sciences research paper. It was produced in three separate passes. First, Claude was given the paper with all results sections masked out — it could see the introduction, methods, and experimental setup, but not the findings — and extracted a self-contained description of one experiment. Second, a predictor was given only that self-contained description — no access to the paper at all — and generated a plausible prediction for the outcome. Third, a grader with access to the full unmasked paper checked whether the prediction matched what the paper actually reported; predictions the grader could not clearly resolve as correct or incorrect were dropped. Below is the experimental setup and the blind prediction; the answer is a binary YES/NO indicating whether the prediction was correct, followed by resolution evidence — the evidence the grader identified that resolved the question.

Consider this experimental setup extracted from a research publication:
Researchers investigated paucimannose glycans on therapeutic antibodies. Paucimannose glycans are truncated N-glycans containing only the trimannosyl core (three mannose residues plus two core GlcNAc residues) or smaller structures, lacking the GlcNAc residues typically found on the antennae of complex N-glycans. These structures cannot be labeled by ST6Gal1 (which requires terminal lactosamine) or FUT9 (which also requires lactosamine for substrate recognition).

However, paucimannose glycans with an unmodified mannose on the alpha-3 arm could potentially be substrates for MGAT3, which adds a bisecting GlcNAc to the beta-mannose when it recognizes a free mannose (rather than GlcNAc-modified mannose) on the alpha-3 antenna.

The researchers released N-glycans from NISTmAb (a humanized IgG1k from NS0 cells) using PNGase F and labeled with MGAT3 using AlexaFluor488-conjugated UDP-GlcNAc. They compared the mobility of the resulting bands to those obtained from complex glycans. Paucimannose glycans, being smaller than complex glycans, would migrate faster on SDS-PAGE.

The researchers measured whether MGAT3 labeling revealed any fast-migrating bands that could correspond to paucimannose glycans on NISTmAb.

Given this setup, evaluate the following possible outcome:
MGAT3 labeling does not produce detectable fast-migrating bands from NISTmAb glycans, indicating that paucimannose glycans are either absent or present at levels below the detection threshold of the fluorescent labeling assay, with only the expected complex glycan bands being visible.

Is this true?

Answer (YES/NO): NO